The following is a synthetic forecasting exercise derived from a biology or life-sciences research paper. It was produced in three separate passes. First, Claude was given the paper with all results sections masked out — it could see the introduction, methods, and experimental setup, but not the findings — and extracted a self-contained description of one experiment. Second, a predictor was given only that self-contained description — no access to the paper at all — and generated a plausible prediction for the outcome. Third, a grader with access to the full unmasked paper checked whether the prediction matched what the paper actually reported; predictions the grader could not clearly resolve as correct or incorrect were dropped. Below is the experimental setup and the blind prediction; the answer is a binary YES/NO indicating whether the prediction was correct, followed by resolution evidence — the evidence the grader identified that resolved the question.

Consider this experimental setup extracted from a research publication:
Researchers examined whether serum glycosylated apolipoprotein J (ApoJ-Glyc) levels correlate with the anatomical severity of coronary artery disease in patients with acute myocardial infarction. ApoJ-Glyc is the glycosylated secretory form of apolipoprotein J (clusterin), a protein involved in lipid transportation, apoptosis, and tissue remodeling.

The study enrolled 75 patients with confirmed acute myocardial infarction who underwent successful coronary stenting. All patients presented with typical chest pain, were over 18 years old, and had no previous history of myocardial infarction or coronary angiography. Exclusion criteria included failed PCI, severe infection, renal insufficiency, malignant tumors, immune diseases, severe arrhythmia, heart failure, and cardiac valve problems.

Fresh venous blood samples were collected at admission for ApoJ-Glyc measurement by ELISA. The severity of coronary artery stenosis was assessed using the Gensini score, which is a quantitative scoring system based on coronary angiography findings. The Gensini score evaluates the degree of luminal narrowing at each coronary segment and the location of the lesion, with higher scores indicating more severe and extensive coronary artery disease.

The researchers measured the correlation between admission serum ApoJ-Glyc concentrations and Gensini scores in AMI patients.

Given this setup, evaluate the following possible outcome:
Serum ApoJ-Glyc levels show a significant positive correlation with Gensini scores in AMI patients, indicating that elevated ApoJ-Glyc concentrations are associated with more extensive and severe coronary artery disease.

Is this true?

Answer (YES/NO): NO